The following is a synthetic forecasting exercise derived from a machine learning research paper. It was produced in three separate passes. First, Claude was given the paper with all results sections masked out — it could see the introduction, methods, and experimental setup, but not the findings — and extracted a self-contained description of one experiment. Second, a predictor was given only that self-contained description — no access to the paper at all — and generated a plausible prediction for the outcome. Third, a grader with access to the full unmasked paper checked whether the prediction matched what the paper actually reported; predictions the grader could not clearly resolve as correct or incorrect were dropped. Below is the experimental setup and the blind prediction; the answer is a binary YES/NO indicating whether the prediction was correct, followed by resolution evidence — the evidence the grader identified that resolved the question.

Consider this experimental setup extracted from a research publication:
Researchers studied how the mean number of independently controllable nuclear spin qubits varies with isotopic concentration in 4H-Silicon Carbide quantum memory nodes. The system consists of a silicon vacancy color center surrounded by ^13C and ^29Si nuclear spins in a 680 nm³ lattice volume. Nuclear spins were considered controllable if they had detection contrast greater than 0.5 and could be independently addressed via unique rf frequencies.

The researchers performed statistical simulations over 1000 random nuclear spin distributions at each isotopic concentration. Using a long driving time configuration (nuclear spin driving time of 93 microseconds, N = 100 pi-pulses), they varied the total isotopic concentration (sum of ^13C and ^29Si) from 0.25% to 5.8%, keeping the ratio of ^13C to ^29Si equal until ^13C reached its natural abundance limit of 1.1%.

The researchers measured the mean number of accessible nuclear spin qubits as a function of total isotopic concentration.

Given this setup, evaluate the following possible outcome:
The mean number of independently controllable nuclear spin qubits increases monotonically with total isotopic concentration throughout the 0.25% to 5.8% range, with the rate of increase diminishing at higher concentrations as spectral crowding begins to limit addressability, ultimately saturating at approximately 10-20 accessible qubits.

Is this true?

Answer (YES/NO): NO